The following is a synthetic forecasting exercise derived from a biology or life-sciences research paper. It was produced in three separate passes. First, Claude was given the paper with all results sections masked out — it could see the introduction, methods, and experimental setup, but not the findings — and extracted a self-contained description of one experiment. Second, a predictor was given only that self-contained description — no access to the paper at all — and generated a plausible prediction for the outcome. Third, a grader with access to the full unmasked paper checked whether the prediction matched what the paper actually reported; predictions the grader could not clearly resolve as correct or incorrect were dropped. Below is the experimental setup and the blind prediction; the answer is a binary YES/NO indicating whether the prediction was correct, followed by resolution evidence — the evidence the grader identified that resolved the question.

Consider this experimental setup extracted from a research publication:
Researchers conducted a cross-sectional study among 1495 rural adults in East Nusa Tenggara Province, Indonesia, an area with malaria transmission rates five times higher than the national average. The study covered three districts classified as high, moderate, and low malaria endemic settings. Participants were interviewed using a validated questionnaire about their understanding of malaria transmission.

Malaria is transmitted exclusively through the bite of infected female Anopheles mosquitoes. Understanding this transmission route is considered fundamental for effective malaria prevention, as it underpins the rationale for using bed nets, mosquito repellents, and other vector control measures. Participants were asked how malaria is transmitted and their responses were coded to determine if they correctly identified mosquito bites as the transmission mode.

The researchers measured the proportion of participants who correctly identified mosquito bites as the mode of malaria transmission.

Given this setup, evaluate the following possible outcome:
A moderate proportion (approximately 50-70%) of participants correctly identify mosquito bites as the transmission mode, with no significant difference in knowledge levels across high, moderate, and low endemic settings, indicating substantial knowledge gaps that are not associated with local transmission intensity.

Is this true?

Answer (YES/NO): NO